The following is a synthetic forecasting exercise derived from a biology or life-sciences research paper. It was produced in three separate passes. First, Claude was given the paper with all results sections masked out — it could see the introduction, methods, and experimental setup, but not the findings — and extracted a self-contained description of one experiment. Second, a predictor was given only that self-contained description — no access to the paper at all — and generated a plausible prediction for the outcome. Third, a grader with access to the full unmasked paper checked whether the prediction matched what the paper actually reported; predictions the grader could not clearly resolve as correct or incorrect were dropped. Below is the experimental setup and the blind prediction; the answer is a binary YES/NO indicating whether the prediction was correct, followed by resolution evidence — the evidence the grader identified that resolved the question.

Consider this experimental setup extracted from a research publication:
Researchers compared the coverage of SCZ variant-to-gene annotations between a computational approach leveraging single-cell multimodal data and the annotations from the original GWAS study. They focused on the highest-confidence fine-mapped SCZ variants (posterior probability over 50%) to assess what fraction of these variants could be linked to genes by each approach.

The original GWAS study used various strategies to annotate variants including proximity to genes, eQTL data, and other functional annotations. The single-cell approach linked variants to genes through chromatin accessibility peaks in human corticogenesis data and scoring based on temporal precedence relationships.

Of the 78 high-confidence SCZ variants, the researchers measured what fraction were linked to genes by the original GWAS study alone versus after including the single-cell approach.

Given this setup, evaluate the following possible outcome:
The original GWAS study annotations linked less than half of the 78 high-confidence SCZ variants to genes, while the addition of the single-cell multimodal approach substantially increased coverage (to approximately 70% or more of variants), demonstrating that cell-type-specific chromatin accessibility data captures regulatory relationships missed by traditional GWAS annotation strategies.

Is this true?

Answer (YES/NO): NO